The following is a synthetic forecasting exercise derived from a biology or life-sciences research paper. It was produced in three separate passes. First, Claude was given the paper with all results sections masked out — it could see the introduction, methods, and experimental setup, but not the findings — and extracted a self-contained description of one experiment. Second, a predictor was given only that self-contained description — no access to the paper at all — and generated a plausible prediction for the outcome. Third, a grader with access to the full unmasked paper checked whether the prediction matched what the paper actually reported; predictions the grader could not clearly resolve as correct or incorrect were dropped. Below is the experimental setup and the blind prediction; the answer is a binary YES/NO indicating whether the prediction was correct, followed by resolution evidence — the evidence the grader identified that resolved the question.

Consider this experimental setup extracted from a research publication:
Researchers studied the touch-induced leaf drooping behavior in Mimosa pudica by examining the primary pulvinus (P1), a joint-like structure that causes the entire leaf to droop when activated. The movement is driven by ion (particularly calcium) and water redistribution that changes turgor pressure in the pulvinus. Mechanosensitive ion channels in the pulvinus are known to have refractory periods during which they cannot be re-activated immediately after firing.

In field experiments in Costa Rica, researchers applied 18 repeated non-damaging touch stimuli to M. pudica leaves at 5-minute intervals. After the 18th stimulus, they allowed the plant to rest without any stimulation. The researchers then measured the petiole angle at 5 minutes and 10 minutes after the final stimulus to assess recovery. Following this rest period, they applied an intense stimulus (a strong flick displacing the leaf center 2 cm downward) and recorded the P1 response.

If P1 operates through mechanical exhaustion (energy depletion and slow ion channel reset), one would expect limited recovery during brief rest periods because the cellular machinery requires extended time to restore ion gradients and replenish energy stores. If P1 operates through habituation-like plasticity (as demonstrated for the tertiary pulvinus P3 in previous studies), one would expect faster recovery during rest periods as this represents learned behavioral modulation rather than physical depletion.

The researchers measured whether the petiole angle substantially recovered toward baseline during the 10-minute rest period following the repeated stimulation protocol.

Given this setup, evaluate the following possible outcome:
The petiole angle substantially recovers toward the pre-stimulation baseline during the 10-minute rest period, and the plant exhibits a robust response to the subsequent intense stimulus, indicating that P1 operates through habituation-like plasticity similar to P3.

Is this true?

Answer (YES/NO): NO